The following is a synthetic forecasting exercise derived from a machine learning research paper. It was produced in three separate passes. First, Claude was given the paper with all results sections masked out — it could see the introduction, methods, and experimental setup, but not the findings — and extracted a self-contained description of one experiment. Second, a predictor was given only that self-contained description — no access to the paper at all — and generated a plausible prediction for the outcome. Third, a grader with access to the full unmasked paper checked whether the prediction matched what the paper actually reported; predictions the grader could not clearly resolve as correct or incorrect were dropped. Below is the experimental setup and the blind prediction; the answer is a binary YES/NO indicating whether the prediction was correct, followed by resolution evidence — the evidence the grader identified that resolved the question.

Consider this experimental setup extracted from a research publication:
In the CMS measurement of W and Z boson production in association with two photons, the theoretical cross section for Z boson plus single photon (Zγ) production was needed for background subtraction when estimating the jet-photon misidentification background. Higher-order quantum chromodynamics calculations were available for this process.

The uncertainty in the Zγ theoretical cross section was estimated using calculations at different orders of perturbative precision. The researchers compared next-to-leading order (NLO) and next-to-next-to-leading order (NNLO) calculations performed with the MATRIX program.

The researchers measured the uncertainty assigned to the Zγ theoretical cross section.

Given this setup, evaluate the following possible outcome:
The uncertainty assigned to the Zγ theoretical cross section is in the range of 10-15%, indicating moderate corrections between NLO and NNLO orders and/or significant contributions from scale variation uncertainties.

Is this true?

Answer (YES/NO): NO